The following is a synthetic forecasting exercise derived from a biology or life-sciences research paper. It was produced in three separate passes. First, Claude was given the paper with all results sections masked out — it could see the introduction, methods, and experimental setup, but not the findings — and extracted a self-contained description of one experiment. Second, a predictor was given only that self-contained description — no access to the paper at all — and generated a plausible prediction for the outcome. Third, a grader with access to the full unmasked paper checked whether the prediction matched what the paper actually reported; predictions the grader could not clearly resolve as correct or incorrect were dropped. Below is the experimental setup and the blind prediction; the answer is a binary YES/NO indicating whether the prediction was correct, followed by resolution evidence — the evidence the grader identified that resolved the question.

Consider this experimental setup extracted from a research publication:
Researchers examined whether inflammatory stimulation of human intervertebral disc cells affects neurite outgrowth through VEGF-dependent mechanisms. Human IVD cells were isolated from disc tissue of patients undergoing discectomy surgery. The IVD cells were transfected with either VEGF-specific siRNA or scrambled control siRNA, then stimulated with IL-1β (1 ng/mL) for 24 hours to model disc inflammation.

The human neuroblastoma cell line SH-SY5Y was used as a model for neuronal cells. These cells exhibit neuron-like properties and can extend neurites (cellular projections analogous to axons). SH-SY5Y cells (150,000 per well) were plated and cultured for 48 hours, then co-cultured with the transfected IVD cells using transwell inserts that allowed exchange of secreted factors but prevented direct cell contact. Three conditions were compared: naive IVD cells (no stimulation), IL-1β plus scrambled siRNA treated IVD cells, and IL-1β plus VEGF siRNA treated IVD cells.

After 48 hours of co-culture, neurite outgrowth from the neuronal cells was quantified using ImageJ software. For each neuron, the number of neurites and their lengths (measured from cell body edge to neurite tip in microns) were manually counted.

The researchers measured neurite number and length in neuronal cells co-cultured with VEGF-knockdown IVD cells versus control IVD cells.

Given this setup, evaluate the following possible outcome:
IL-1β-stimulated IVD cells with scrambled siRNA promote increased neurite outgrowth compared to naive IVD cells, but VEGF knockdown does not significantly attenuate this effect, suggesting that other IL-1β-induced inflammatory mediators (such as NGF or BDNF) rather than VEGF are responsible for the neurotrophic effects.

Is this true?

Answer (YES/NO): NO